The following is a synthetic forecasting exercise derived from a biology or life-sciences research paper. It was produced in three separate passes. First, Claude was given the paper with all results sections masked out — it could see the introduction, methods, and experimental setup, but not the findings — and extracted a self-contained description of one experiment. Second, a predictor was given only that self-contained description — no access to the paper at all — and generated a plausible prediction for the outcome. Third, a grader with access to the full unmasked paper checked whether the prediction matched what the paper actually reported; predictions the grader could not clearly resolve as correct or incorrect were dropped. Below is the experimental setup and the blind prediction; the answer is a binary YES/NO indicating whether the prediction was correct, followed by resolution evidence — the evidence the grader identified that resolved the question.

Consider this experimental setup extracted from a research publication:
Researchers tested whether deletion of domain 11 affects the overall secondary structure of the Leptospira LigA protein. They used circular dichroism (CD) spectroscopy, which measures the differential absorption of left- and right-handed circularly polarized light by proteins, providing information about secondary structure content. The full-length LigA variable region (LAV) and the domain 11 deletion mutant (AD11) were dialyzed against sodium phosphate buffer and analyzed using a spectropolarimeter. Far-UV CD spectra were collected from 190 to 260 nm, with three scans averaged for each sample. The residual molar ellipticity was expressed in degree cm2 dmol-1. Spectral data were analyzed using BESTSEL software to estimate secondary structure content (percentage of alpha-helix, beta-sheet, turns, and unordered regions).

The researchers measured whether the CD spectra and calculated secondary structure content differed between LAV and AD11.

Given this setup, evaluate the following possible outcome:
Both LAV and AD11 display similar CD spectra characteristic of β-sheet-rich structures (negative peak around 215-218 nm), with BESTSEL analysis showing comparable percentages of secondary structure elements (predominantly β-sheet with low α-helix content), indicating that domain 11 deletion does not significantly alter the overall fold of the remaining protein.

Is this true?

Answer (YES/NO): NO